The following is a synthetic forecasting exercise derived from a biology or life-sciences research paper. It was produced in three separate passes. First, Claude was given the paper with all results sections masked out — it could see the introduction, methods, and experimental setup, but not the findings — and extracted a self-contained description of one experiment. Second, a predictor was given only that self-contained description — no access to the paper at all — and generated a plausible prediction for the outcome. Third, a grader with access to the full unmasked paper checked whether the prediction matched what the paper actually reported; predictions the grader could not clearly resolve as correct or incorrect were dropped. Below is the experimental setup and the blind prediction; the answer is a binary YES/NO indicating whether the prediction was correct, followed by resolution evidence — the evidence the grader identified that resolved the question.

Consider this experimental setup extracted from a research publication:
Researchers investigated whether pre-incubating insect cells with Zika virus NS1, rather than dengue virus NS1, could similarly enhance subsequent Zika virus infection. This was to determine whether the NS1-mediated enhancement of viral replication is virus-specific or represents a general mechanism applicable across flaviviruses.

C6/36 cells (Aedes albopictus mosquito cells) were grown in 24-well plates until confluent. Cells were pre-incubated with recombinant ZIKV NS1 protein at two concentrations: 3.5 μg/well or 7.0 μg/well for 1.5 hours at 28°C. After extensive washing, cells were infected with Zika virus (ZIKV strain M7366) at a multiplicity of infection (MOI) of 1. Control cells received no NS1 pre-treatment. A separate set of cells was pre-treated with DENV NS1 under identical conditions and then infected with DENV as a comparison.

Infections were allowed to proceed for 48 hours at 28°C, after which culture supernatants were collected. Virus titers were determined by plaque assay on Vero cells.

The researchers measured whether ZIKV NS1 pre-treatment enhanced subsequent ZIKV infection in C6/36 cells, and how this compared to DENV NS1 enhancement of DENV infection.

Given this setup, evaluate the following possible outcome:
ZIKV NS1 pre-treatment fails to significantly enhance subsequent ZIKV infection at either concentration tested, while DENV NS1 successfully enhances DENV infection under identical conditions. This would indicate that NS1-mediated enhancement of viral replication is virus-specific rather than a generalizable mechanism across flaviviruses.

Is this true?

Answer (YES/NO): NO